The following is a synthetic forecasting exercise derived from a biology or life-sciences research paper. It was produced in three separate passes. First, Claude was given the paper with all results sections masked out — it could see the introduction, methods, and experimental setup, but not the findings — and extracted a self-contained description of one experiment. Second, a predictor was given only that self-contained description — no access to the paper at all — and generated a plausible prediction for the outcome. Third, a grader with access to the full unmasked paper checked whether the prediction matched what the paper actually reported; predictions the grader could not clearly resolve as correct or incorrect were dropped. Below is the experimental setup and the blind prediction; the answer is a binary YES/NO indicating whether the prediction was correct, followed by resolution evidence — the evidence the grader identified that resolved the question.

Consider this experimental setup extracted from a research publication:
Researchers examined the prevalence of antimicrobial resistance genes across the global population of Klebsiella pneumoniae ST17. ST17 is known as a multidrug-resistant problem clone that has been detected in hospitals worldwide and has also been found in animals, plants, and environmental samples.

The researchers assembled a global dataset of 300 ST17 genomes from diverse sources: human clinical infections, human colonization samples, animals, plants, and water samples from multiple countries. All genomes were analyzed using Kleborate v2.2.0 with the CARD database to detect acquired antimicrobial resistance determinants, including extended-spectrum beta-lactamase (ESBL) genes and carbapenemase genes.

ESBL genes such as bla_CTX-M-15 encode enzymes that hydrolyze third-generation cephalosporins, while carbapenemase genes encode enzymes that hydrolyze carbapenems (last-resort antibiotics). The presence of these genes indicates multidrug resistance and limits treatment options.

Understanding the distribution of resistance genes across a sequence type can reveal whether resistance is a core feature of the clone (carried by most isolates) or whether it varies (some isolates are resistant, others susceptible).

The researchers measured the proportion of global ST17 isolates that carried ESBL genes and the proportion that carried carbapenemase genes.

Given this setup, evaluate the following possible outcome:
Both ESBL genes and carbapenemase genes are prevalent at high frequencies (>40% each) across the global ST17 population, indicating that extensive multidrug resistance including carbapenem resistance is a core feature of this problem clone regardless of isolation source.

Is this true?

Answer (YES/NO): NO